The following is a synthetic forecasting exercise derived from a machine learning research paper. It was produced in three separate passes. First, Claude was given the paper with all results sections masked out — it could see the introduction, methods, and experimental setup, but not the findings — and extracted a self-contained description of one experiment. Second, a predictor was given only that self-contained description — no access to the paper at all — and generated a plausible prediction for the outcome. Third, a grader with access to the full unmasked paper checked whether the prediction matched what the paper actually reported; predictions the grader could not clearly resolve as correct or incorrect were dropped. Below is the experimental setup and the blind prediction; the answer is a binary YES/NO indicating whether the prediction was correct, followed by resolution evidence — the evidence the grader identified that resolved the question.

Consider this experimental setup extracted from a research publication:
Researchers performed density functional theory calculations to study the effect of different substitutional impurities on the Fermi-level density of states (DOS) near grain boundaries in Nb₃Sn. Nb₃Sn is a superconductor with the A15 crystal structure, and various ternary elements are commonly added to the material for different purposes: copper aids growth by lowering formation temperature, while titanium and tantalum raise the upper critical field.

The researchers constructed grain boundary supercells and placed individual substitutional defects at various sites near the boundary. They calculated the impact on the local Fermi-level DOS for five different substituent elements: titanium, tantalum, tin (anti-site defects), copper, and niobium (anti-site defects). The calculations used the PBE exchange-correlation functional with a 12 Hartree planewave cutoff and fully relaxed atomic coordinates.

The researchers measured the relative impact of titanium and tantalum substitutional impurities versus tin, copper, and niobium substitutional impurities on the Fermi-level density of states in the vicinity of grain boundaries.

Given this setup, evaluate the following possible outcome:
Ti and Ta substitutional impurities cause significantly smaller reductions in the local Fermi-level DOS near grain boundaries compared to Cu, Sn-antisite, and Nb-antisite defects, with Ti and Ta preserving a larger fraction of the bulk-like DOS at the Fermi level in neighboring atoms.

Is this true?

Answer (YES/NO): YES